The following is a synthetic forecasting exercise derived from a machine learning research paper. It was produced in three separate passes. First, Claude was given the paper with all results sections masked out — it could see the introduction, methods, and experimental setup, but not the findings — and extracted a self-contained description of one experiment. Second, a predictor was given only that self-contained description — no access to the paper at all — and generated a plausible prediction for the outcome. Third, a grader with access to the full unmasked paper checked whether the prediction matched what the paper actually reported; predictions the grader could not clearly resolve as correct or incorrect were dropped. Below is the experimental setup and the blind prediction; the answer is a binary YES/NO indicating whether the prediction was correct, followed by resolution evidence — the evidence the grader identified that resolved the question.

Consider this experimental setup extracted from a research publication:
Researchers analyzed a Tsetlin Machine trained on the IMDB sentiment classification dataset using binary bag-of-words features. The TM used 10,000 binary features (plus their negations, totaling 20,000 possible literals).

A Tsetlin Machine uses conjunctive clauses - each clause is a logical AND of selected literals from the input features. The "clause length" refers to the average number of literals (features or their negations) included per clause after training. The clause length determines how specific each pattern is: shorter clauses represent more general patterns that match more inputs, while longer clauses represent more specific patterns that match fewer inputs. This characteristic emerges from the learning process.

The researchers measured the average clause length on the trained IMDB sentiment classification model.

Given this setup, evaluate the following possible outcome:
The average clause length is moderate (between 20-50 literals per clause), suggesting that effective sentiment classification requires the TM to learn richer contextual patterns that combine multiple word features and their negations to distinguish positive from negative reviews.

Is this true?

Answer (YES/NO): NO